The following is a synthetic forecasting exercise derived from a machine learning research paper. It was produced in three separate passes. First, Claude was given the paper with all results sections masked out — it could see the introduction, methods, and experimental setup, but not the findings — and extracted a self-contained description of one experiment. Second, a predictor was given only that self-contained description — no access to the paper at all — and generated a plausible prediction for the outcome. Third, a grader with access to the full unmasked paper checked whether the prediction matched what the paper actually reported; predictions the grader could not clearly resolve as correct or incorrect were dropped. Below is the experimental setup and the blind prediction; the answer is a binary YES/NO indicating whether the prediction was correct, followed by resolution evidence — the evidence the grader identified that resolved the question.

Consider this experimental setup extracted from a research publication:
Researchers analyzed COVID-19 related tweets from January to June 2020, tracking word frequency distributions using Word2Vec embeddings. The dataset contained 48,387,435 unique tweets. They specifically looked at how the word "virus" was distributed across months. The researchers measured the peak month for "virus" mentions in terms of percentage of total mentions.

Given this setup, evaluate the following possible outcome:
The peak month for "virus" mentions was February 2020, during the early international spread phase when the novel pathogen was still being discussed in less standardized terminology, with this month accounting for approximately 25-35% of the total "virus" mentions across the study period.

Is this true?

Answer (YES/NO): NO